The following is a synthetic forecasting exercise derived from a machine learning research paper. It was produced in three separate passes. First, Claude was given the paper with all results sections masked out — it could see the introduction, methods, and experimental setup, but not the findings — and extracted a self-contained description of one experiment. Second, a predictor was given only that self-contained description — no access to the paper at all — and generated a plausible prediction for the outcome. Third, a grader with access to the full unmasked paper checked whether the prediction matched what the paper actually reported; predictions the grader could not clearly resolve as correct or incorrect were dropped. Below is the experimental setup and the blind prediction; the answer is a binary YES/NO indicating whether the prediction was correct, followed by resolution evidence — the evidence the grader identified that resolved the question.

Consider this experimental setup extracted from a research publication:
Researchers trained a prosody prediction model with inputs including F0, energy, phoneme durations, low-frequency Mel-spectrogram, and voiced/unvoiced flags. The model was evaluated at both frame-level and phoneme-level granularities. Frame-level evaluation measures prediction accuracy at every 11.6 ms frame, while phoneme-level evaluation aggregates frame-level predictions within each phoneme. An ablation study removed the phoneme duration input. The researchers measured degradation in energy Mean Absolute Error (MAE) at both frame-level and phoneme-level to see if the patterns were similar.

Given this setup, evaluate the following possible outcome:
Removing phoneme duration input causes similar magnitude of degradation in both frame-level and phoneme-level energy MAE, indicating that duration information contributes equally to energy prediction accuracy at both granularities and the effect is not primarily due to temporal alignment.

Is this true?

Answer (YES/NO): YES